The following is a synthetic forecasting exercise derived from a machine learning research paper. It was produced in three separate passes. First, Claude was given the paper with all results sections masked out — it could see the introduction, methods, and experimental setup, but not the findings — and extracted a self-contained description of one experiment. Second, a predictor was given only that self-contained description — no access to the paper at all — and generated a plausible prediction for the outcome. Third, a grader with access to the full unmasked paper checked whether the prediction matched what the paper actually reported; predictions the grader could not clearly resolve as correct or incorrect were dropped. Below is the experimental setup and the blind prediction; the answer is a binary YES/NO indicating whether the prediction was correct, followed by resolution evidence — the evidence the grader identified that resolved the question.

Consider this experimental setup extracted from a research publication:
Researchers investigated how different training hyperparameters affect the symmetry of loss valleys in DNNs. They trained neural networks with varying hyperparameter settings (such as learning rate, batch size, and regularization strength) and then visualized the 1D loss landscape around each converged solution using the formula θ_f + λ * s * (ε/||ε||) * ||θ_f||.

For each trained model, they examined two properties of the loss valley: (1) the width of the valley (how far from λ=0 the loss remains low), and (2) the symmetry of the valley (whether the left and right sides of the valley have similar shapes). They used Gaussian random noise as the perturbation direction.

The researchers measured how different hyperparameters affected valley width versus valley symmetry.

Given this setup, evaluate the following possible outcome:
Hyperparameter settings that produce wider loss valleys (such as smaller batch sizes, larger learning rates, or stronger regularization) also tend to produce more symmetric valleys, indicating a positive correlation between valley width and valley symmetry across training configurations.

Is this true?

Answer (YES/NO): NO